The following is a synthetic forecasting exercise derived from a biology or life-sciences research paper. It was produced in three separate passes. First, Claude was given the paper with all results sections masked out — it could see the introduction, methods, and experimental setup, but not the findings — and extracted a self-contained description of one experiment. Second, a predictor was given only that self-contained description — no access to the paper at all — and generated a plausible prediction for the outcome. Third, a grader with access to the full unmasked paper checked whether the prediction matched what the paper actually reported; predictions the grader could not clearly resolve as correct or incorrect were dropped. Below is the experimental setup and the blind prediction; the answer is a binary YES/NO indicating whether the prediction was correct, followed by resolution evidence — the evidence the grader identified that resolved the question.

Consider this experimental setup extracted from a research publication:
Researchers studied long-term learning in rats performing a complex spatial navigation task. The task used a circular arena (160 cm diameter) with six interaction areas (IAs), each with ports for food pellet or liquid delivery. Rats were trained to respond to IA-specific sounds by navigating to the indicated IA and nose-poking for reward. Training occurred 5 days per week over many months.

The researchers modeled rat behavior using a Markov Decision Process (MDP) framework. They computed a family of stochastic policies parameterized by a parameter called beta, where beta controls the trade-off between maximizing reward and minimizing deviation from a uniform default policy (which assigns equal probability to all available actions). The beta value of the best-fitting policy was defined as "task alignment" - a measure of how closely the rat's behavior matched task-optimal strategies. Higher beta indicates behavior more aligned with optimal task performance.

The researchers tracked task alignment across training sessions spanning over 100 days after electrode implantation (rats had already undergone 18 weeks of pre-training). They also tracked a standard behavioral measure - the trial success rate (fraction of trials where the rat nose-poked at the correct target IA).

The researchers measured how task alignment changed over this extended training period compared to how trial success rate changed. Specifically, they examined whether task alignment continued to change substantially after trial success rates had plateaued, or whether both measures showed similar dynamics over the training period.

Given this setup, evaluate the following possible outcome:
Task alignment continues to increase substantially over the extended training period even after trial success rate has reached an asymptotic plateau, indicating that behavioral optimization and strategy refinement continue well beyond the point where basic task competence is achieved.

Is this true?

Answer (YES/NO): YES